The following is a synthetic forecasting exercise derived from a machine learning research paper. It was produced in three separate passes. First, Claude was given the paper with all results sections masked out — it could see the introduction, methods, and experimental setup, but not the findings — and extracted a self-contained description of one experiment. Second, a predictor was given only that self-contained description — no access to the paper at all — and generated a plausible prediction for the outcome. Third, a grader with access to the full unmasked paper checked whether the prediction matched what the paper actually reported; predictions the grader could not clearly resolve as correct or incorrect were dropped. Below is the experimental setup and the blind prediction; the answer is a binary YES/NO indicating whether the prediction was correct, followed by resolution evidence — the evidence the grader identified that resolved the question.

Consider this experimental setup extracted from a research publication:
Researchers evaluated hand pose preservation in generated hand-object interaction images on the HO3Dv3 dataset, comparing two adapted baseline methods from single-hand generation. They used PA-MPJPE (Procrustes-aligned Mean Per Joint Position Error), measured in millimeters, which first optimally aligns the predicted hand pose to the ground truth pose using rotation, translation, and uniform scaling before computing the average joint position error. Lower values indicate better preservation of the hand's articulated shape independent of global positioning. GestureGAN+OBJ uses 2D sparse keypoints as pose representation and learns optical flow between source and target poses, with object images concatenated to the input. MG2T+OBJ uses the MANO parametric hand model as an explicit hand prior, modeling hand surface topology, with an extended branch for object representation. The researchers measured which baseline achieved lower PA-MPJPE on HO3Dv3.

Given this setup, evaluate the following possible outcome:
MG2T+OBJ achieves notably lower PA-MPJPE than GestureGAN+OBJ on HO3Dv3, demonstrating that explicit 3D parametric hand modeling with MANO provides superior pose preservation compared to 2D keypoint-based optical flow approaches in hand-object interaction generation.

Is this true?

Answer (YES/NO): YES